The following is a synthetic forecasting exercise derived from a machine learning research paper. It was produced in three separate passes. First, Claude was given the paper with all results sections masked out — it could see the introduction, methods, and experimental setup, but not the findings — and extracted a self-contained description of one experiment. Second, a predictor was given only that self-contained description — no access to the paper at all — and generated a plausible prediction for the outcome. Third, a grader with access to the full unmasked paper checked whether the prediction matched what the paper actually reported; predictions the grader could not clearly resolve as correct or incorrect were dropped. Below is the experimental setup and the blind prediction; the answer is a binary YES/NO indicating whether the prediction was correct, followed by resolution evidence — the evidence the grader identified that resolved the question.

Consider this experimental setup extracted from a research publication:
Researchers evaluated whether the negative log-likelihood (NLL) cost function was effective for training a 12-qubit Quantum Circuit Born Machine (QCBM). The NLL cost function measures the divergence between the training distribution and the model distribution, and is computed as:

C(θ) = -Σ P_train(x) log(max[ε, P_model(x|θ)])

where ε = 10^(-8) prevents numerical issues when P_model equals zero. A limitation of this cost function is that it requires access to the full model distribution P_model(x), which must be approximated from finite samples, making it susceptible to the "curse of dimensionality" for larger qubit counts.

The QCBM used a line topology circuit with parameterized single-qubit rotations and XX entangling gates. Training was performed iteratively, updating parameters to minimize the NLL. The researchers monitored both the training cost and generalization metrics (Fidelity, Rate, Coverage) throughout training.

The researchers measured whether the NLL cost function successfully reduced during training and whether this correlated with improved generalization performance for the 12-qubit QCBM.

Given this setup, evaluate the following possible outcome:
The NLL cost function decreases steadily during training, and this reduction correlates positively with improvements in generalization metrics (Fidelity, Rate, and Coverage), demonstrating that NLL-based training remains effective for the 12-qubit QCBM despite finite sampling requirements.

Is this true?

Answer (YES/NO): YES